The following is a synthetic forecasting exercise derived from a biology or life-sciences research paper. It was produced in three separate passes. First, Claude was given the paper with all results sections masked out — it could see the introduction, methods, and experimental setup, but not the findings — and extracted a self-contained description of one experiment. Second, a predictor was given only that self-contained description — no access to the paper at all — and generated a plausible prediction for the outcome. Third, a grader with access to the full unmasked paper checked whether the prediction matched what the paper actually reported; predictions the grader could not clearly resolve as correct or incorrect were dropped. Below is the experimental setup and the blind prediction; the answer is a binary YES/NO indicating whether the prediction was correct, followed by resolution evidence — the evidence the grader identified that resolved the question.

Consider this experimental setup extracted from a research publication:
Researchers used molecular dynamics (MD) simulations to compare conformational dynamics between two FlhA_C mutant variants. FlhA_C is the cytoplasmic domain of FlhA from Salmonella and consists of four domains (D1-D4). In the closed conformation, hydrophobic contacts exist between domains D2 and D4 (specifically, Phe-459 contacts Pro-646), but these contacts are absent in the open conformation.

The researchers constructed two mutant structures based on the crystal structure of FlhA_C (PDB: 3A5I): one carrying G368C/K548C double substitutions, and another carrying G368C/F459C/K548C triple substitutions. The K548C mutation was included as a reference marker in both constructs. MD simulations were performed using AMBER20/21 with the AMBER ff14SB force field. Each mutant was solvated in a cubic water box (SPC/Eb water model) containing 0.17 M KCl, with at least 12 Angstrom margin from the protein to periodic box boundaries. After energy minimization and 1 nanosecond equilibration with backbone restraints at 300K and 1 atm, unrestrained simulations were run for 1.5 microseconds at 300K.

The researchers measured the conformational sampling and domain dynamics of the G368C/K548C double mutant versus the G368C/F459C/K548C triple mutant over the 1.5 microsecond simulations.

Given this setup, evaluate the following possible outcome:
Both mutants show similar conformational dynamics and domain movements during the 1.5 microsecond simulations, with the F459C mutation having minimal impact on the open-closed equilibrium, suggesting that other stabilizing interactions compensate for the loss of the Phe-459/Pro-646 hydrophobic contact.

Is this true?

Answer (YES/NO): NO